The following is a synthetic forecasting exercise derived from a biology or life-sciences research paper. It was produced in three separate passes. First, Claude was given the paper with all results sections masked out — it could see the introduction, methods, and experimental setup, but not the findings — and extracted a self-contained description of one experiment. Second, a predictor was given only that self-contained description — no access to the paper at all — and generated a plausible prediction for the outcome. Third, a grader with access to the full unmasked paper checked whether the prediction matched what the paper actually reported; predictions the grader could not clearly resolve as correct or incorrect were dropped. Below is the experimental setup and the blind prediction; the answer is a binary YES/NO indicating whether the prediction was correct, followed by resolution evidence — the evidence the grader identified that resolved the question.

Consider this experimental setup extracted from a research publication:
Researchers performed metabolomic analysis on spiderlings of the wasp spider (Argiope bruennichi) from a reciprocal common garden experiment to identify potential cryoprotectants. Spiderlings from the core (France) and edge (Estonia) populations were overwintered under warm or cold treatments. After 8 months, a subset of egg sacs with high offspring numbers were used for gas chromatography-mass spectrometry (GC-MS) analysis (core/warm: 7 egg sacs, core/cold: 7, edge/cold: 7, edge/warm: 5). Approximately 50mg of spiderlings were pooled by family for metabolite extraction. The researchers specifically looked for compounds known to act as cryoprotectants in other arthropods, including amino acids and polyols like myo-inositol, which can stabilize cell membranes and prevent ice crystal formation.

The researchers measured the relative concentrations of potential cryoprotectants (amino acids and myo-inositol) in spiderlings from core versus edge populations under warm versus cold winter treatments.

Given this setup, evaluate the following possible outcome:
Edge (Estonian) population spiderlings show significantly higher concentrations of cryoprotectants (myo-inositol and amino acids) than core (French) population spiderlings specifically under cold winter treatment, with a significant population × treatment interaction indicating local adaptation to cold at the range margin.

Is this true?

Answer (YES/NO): NO